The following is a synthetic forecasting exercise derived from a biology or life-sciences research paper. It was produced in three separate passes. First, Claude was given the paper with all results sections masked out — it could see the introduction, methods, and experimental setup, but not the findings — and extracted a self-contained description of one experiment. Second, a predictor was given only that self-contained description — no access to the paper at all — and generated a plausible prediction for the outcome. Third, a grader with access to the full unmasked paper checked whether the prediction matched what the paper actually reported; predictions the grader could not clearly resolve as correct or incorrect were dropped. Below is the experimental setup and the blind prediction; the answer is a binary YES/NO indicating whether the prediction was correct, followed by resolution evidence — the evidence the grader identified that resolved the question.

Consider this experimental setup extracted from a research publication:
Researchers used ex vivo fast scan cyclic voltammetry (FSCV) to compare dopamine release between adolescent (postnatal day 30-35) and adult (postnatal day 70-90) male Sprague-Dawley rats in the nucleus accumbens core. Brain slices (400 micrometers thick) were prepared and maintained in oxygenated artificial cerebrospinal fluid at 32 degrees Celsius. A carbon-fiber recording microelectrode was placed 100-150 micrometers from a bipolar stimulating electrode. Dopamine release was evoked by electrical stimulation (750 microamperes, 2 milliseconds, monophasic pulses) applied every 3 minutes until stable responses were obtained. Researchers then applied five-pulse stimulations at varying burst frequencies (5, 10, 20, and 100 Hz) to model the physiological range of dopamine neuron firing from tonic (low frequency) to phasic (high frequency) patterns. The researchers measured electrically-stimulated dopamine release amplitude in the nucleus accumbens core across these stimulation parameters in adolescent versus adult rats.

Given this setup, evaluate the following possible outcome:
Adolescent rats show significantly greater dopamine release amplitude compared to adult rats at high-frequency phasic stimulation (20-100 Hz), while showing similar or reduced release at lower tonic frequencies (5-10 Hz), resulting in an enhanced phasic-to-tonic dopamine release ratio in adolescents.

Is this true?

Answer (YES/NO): NO